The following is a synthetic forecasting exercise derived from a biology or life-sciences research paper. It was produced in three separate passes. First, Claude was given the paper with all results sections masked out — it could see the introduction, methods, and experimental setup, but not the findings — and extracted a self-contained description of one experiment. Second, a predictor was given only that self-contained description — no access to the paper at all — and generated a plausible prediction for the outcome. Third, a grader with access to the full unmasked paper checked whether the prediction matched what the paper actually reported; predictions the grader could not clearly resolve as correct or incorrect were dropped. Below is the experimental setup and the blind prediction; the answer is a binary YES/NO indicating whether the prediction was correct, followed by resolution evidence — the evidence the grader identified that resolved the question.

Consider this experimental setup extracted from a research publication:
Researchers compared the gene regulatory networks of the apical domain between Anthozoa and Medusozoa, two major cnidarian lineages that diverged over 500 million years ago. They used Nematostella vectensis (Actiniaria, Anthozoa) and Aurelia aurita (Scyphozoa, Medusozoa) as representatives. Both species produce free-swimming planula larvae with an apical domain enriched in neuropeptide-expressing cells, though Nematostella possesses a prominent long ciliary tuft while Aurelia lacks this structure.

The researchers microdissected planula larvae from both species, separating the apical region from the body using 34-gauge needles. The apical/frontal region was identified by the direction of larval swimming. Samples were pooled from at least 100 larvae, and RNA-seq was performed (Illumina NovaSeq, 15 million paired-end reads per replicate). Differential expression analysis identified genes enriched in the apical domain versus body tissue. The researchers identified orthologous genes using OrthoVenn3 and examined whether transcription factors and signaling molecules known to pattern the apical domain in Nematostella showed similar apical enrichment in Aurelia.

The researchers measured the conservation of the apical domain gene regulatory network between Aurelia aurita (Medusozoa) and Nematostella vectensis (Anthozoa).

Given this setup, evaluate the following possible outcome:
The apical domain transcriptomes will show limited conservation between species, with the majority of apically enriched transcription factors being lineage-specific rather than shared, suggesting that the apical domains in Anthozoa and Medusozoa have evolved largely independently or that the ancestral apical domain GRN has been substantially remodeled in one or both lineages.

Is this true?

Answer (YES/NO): YES